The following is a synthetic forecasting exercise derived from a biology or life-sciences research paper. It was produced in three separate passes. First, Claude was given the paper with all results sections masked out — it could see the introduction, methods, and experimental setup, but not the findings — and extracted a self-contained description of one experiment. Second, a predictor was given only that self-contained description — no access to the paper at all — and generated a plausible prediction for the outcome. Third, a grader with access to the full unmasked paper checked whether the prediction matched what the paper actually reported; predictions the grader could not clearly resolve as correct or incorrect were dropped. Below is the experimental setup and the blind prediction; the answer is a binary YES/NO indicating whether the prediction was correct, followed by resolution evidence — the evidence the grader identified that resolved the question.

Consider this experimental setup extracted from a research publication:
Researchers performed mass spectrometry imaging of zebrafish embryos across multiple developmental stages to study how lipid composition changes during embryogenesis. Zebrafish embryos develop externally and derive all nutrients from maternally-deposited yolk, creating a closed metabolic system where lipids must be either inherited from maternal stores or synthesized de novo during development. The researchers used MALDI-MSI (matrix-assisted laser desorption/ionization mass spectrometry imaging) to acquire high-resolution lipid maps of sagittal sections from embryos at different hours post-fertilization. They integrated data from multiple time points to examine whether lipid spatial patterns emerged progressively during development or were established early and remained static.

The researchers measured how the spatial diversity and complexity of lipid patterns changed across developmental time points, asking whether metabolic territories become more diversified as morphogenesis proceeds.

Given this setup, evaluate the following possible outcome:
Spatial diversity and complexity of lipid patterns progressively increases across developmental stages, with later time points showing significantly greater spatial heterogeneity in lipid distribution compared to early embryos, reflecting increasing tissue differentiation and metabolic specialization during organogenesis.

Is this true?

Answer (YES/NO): YES